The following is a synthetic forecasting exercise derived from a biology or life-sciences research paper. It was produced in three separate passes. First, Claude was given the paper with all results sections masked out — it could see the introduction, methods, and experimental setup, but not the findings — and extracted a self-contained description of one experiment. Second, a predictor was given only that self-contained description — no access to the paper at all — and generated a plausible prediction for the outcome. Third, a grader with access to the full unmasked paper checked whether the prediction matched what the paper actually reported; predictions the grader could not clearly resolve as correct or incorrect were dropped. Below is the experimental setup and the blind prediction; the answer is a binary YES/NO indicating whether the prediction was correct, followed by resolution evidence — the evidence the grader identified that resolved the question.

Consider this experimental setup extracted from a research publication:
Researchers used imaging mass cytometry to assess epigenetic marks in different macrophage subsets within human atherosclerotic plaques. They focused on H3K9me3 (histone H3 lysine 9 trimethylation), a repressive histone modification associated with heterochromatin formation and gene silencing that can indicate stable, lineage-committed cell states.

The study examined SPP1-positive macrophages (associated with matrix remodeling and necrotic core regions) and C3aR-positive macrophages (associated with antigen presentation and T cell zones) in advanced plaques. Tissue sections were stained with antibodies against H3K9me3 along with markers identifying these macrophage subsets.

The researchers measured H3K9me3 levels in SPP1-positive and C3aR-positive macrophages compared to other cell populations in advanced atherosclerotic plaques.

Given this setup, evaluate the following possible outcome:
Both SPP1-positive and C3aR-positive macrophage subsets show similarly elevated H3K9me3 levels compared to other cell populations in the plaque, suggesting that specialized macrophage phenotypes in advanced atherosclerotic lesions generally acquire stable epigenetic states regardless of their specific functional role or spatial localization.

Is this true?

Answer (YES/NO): YES